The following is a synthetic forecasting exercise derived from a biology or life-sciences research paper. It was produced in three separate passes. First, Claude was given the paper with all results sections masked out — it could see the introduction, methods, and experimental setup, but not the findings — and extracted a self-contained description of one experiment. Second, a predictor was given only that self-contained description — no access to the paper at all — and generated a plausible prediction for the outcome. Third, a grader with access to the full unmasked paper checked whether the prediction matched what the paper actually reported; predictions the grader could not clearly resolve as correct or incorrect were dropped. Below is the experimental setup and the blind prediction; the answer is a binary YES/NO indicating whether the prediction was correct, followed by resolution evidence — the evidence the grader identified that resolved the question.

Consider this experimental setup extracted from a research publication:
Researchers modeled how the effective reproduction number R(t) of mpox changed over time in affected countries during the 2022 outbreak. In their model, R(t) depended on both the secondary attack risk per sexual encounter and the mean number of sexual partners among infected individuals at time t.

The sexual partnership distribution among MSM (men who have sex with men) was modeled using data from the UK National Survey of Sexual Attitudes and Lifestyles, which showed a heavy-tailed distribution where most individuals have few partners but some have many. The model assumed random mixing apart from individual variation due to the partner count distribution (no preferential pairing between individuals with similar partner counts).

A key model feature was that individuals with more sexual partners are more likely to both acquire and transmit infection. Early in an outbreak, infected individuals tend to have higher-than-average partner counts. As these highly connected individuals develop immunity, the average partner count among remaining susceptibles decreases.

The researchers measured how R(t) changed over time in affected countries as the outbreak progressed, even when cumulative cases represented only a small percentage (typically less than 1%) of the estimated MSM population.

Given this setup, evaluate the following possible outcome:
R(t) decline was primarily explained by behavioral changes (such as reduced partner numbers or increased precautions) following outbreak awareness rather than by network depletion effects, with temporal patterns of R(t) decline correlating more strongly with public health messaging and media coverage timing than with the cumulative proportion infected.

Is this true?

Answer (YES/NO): NO